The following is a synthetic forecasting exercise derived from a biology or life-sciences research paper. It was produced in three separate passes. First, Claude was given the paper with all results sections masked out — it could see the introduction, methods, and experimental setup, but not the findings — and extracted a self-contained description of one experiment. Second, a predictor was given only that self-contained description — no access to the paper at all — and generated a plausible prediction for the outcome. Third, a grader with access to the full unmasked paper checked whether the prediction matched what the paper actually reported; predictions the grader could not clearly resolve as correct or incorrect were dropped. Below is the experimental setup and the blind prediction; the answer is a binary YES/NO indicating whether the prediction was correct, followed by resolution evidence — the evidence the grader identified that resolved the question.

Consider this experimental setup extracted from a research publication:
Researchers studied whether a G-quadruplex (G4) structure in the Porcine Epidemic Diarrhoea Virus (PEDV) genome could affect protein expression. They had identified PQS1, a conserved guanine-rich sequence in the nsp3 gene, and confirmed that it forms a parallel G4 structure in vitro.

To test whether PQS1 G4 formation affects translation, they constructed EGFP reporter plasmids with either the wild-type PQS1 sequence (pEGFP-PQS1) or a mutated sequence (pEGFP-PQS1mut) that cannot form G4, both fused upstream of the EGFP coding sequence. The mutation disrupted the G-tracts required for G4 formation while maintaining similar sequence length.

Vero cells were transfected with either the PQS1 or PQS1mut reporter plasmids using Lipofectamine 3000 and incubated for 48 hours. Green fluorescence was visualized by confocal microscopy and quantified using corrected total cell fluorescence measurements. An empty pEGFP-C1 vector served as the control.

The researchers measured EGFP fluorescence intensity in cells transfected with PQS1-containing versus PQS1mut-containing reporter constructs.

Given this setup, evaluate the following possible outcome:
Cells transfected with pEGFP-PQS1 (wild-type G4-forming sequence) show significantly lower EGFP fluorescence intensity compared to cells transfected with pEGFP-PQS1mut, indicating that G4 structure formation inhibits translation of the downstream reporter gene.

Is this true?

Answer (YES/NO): YES